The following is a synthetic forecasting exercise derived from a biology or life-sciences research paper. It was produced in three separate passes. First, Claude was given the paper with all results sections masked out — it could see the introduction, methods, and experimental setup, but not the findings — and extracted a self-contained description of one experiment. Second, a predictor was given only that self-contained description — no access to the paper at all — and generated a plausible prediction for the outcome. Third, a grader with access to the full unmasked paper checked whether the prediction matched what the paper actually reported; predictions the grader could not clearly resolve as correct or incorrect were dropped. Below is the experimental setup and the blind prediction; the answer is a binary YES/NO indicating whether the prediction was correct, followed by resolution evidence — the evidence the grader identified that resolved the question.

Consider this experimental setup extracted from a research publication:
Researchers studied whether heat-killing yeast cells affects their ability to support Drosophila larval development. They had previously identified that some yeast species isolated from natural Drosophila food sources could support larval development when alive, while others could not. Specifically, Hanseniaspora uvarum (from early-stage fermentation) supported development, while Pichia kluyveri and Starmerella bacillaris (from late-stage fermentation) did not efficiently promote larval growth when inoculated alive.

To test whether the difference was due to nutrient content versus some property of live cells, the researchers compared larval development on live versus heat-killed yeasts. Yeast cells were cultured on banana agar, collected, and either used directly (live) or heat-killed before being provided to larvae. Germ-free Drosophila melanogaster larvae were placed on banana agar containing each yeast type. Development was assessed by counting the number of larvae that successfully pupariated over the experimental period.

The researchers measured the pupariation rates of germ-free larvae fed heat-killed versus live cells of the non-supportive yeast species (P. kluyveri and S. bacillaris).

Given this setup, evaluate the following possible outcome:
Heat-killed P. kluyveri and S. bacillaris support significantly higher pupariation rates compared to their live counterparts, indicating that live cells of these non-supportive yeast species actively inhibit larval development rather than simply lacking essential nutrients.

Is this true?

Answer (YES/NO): NO